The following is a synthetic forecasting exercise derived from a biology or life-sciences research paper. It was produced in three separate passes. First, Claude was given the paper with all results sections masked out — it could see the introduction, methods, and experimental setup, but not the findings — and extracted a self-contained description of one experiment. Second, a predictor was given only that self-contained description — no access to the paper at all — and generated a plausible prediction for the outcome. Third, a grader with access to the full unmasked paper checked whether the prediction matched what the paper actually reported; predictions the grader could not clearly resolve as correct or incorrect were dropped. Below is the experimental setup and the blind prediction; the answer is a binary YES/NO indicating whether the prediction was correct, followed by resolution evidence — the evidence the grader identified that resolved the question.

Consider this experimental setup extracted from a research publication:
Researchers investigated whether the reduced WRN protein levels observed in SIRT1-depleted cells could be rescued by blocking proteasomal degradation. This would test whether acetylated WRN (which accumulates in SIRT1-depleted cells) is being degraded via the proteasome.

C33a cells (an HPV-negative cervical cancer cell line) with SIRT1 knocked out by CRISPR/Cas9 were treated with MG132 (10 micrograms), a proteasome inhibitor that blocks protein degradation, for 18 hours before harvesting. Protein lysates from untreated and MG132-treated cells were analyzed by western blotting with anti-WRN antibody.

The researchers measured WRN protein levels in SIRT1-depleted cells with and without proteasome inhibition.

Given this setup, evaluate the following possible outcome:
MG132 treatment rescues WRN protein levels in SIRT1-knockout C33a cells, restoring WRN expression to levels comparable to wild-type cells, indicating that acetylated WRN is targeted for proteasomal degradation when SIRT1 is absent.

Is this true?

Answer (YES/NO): NO